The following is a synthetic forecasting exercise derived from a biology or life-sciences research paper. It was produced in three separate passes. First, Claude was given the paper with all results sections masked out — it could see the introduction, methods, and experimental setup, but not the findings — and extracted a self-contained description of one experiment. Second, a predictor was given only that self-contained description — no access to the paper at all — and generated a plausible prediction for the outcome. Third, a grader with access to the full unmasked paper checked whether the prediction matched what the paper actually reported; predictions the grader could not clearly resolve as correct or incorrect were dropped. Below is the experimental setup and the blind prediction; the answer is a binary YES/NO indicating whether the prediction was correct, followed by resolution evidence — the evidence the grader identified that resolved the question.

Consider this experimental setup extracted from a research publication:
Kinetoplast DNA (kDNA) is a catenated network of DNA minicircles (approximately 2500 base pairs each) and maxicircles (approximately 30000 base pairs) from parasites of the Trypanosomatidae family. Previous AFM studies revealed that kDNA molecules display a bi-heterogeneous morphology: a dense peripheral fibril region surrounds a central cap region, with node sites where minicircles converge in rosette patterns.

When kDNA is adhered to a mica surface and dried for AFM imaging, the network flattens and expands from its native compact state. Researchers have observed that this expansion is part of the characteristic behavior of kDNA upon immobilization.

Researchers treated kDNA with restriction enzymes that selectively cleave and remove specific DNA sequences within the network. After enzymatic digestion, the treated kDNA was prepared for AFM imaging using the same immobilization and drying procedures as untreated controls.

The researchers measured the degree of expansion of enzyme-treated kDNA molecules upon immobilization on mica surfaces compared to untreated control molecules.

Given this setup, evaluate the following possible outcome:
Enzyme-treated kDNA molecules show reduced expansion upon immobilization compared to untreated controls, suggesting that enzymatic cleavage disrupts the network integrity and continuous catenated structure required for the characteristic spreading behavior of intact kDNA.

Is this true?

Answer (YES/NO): YES